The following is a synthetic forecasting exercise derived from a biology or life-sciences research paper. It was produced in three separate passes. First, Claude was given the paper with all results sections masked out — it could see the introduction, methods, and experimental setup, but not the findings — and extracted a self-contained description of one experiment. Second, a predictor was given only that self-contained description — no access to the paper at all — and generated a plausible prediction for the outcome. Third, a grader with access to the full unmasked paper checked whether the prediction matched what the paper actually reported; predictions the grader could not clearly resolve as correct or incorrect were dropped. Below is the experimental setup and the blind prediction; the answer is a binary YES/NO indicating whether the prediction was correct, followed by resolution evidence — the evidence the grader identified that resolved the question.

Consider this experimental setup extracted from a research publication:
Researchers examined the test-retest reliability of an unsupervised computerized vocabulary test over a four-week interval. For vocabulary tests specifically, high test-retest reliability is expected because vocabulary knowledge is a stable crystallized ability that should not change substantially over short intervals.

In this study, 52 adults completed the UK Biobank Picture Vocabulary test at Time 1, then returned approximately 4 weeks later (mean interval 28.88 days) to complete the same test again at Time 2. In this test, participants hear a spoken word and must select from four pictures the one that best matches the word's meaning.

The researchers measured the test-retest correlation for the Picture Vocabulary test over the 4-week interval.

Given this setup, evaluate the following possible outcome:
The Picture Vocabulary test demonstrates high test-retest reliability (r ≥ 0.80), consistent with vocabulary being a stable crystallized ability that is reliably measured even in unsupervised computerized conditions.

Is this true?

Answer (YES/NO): YES